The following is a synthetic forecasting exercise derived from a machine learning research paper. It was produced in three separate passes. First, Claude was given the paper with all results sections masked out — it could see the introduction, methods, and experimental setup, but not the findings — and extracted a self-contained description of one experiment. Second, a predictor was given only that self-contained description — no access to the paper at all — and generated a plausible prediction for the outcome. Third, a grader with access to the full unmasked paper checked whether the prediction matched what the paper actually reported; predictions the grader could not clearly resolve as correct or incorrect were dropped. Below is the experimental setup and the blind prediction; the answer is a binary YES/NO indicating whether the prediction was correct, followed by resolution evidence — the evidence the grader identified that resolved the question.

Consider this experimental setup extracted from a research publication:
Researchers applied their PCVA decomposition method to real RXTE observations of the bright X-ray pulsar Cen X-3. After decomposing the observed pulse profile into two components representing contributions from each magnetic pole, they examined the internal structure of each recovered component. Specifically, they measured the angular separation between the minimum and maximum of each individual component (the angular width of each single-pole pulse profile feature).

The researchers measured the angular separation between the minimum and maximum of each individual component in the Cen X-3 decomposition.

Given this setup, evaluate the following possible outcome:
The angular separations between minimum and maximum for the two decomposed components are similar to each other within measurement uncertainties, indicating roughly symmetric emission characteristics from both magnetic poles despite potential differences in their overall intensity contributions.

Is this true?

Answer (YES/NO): YES